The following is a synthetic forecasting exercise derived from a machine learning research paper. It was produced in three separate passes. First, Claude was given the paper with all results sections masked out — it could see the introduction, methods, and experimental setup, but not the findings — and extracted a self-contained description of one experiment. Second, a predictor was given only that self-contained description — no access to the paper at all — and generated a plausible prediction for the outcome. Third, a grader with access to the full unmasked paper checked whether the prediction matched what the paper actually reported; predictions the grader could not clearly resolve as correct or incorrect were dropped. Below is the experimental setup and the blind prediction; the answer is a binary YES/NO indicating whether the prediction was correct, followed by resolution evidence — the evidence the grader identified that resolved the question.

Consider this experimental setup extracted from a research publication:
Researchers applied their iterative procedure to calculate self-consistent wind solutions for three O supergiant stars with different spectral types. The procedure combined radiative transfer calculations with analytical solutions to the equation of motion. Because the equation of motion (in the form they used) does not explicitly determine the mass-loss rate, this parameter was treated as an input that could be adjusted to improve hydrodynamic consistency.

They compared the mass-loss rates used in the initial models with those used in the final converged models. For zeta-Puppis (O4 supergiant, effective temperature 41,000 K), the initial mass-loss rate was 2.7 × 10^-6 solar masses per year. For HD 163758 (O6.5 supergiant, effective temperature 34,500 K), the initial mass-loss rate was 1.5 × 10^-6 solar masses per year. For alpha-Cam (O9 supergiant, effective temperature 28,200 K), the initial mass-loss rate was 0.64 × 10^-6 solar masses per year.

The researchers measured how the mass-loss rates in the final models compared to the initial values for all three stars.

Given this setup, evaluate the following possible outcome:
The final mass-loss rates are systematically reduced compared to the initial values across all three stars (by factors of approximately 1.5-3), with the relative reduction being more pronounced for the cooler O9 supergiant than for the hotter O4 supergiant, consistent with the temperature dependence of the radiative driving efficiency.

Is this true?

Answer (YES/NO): NO